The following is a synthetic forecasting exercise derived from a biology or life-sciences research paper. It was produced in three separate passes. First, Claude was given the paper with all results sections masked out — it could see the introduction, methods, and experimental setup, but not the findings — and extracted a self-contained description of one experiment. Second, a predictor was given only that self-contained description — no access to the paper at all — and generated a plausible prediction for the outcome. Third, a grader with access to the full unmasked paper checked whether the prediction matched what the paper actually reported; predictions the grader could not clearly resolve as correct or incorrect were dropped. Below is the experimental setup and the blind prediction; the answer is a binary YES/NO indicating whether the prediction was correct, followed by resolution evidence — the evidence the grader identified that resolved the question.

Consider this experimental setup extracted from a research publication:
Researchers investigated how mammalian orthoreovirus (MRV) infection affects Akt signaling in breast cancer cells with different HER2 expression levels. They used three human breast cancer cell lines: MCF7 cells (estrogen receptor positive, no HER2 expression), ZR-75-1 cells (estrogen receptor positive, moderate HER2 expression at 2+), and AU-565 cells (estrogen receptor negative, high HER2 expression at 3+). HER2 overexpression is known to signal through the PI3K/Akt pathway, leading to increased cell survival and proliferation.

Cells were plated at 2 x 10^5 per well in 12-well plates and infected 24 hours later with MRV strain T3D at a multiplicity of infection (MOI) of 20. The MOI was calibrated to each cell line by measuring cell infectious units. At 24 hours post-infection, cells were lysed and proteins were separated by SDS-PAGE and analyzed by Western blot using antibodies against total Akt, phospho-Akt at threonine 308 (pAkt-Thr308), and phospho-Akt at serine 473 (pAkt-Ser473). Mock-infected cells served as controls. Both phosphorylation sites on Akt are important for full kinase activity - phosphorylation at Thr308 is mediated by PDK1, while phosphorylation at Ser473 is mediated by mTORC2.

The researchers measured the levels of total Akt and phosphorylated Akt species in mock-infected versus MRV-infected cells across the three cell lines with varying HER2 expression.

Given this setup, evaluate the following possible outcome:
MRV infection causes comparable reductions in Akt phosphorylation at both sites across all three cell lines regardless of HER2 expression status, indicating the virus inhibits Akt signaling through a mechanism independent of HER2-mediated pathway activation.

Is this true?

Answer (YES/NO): NO